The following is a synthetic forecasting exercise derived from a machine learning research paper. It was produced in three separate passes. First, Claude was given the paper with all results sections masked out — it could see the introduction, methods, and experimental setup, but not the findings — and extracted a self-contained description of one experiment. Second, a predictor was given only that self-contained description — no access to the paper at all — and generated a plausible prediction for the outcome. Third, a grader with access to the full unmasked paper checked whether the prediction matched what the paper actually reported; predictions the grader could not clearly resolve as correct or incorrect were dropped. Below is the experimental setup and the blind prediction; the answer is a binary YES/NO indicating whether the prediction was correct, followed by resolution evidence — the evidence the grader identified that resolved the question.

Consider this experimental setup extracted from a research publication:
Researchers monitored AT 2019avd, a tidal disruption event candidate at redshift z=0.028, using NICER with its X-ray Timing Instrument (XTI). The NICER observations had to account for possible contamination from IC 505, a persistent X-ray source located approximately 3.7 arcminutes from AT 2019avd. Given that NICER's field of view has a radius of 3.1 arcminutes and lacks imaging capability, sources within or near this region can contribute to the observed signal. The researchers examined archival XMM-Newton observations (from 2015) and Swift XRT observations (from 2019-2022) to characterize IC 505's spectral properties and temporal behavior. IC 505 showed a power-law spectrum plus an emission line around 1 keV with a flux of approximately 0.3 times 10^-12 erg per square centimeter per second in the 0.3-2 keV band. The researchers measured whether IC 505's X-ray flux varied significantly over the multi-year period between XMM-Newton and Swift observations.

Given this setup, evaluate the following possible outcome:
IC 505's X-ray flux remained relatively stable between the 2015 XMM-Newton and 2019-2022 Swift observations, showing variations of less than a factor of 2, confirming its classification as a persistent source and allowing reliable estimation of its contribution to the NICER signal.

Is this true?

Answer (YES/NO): YES